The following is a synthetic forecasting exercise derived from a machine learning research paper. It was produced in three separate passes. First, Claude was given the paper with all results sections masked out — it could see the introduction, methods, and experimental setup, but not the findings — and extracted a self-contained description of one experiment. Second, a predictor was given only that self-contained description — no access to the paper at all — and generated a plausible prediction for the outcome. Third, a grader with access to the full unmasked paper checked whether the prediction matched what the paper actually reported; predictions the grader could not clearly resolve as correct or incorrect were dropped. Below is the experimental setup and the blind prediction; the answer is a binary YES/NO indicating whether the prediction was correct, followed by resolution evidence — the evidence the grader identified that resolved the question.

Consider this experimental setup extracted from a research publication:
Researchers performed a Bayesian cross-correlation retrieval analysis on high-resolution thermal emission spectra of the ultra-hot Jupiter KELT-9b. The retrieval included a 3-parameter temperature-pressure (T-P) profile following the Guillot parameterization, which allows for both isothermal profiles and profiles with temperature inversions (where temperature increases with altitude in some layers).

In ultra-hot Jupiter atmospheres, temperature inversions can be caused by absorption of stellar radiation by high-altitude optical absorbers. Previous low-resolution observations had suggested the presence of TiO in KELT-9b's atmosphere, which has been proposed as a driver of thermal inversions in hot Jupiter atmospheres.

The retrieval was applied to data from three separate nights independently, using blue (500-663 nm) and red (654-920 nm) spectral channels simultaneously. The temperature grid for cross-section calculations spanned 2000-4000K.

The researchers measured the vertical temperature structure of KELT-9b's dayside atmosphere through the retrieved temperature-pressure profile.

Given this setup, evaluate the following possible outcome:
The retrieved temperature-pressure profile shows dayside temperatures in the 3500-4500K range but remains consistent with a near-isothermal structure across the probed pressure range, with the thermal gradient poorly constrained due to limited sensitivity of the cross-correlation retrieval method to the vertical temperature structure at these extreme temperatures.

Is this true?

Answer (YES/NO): NO